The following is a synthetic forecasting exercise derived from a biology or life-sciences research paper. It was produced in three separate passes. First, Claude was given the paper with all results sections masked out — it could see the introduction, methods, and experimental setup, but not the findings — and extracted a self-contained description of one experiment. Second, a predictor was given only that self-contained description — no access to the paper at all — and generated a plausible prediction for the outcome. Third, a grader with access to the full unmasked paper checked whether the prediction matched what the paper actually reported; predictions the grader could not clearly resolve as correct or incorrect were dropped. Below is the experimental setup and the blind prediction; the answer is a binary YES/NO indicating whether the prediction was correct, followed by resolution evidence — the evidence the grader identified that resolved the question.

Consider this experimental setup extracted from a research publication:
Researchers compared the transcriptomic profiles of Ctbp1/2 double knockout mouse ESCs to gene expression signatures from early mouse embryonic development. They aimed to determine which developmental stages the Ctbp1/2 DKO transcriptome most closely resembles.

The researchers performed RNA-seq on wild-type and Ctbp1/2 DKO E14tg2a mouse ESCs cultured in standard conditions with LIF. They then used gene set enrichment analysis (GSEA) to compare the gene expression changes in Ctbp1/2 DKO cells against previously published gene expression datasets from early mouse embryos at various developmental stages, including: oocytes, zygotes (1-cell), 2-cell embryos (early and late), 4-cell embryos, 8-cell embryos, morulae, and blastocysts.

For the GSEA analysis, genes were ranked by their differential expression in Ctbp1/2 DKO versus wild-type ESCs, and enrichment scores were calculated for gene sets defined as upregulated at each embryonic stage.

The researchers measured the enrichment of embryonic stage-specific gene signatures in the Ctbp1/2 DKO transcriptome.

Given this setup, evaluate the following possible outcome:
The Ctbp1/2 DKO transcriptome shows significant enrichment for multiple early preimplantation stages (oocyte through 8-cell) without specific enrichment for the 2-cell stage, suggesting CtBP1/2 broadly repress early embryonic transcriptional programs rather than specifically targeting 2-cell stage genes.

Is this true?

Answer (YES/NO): NO